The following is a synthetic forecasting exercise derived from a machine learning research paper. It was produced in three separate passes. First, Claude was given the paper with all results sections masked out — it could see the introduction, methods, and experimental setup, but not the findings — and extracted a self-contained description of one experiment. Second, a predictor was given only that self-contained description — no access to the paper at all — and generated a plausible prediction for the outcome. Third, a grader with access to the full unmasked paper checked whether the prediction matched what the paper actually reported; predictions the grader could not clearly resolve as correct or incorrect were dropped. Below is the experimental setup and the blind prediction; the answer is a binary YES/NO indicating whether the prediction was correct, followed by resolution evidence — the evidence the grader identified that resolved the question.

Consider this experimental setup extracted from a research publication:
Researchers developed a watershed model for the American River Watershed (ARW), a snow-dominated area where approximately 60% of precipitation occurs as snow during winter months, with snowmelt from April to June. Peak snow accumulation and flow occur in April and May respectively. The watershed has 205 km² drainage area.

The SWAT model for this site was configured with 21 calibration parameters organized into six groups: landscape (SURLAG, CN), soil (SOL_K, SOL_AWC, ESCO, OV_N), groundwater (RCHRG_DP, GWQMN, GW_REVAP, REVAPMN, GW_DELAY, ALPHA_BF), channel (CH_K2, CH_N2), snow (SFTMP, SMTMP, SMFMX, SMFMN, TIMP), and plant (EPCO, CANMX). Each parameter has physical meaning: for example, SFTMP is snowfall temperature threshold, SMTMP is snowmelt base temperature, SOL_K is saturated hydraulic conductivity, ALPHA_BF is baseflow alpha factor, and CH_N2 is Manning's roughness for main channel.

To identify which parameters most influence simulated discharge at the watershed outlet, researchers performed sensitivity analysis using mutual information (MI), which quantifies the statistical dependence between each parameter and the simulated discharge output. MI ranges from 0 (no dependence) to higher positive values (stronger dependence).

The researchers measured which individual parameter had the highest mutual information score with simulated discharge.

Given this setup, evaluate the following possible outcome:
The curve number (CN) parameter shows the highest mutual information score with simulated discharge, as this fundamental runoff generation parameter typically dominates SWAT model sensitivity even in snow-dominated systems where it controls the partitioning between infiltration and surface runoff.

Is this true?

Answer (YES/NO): NO